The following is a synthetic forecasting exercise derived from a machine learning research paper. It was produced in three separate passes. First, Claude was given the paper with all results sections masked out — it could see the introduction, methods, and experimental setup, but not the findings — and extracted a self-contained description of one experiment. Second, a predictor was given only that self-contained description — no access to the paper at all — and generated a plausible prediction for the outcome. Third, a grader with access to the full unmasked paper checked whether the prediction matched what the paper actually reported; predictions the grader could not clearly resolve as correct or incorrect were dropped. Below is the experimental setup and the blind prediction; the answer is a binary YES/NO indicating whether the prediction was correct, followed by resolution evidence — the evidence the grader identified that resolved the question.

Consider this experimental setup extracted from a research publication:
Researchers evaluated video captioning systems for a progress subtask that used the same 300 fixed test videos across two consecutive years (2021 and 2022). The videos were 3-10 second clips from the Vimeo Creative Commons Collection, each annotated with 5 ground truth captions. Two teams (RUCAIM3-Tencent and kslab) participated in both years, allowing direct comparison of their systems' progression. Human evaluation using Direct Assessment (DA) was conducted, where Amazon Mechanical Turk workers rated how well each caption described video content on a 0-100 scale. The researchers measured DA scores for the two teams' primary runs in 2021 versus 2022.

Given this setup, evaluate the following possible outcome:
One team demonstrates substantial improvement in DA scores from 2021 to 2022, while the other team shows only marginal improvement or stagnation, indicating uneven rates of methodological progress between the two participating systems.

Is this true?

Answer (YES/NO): NO